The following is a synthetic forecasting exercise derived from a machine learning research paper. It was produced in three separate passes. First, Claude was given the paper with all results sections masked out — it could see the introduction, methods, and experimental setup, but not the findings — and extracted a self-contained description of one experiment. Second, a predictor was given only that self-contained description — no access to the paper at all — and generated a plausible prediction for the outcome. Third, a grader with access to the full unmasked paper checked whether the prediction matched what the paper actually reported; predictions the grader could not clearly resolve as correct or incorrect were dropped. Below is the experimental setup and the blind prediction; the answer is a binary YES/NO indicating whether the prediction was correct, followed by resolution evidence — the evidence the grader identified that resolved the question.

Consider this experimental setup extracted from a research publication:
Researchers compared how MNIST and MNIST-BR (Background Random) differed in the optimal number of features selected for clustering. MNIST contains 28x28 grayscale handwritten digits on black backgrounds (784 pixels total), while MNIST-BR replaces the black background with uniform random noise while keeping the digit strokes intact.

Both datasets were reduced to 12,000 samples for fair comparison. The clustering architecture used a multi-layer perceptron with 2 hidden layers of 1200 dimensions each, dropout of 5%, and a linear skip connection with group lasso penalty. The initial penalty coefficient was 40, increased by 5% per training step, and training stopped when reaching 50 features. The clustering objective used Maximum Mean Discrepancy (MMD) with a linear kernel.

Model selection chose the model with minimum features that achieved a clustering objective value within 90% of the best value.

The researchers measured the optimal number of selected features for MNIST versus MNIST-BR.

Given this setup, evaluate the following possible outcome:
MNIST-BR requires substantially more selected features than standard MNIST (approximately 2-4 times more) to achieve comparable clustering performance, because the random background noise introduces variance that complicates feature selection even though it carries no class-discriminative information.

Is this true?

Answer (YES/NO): YES